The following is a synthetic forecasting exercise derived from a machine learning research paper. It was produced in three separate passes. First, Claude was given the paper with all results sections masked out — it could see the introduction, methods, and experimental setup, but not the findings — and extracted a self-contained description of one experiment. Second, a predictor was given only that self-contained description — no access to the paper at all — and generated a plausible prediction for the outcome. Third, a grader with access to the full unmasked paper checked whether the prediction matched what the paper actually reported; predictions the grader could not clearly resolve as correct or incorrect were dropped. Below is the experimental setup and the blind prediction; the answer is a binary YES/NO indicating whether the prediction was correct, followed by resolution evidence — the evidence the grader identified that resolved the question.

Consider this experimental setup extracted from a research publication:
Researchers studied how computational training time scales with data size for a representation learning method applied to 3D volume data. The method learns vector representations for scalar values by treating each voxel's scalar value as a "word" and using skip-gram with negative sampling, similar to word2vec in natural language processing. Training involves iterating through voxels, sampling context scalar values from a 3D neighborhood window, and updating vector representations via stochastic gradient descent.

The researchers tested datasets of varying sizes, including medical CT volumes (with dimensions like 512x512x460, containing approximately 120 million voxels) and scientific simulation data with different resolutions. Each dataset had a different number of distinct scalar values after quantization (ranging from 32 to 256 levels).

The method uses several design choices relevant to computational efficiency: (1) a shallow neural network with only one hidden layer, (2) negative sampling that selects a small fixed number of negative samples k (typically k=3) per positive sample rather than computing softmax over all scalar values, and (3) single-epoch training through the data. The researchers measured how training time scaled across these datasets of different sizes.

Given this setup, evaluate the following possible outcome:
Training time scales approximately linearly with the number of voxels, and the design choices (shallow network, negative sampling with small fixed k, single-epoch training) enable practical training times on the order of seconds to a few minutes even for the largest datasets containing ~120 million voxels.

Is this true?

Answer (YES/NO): YES